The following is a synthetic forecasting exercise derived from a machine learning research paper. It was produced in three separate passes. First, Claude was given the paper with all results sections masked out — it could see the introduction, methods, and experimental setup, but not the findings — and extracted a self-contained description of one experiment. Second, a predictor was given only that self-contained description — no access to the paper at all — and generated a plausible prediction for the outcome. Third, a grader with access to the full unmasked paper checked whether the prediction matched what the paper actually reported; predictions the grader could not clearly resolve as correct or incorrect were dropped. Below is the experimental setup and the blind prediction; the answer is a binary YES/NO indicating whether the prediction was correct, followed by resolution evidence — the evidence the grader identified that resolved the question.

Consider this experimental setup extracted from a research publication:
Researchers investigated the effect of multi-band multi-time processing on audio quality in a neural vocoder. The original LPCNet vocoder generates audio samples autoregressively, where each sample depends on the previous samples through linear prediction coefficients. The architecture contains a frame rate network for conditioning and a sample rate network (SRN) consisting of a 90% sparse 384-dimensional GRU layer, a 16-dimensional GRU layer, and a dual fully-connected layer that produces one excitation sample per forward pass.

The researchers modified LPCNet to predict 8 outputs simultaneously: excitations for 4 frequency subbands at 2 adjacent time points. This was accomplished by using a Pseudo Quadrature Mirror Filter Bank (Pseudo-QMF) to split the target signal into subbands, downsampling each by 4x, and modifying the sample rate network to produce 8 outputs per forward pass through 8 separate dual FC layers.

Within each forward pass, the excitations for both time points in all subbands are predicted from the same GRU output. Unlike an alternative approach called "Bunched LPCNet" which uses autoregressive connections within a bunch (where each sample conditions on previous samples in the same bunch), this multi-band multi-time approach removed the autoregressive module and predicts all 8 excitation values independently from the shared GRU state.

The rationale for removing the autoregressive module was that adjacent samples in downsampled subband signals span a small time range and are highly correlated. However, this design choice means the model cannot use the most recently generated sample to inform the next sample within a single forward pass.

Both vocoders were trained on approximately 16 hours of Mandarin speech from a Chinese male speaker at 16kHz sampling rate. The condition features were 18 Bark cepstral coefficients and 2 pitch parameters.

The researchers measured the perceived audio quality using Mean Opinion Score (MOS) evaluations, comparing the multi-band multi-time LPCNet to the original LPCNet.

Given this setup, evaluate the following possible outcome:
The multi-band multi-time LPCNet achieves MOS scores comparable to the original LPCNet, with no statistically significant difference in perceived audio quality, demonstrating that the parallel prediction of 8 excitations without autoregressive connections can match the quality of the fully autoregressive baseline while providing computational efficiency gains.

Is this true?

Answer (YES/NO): NO